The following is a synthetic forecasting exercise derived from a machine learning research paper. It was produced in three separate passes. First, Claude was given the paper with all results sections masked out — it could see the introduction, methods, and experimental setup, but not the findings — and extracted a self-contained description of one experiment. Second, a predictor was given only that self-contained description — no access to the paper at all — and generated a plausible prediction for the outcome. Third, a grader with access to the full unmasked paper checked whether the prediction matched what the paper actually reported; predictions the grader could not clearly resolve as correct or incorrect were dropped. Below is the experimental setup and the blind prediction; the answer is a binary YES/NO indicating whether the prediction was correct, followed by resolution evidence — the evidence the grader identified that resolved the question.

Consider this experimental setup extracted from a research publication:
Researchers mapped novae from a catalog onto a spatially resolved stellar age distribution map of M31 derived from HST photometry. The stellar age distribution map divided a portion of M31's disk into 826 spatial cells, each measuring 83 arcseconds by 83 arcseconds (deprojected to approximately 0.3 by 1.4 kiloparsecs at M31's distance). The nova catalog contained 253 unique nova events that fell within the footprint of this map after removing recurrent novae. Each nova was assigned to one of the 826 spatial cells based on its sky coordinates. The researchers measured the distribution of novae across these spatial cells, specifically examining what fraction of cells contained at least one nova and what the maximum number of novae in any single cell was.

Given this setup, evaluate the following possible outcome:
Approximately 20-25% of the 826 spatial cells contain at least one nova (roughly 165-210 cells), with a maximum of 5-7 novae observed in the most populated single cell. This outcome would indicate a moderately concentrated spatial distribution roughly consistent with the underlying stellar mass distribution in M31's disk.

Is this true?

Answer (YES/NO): NO